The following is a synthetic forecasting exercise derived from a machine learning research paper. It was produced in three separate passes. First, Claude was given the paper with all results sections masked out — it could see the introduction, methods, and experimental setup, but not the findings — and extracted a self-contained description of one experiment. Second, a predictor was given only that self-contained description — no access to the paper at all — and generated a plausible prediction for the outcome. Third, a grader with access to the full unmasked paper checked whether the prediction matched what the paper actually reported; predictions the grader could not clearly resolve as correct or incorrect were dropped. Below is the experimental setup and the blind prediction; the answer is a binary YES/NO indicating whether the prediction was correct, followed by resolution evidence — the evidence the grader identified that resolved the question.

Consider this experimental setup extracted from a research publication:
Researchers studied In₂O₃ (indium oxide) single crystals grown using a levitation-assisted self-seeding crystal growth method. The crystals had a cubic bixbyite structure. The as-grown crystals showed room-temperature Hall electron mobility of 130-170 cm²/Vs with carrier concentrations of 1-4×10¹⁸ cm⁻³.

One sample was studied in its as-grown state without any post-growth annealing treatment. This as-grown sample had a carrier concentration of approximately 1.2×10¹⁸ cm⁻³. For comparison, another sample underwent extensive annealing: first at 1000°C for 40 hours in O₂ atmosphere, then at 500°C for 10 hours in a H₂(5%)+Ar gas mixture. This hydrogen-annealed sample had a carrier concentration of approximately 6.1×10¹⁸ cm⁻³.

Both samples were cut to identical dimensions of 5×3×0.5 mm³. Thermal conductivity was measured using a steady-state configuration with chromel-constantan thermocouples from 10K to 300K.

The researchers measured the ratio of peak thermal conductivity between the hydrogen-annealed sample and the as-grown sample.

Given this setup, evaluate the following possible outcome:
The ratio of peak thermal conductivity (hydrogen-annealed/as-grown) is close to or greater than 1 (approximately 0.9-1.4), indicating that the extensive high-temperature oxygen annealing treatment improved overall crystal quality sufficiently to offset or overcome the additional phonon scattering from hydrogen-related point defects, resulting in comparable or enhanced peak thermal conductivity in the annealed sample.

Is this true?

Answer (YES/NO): NO